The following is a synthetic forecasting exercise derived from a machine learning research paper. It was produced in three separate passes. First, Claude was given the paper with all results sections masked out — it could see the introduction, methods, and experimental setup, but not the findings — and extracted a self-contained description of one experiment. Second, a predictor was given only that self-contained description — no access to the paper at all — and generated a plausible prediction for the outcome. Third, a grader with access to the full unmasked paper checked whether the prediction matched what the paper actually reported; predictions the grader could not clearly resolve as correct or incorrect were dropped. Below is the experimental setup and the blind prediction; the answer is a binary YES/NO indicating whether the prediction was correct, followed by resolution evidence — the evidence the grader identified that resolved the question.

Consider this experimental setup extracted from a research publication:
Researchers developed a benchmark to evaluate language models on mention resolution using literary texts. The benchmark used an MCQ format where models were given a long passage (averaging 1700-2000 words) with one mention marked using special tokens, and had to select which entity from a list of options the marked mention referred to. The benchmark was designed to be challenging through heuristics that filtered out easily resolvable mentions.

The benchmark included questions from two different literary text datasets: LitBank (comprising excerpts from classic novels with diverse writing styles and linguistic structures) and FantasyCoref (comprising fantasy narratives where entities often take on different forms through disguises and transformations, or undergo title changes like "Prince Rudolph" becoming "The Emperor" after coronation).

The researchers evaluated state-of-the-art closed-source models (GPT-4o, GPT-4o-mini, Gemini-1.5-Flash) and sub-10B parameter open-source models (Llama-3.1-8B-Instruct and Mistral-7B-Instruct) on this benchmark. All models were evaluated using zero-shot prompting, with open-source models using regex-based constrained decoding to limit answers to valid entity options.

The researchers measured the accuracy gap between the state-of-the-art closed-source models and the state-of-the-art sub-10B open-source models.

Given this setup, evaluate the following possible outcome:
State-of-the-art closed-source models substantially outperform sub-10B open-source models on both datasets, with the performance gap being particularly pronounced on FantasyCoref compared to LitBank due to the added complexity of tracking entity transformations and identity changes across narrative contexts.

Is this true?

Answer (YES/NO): NO